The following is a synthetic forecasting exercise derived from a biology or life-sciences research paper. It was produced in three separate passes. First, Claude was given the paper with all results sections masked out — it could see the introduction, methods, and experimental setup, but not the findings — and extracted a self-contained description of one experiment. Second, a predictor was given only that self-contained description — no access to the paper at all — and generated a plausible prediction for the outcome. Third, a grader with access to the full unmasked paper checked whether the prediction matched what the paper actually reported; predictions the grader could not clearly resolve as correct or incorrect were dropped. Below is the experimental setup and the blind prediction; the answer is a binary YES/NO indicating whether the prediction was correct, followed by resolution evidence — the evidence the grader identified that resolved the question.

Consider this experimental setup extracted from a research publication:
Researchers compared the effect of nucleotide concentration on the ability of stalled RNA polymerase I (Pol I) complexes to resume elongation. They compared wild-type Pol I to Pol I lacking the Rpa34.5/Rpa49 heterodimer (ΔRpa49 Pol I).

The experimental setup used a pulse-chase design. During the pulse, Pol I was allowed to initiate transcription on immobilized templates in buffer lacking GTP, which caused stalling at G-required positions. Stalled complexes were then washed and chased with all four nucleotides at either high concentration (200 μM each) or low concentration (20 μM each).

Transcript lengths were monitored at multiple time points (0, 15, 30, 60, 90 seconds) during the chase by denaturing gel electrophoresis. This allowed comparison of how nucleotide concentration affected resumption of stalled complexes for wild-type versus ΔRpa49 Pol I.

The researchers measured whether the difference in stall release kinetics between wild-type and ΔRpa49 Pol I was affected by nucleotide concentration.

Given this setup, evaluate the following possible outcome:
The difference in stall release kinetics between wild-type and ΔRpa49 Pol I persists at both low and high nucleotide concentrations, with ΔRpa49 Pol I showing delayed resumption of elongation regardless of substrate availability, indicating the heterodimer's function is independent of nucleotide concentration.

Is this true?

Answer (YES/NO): YES